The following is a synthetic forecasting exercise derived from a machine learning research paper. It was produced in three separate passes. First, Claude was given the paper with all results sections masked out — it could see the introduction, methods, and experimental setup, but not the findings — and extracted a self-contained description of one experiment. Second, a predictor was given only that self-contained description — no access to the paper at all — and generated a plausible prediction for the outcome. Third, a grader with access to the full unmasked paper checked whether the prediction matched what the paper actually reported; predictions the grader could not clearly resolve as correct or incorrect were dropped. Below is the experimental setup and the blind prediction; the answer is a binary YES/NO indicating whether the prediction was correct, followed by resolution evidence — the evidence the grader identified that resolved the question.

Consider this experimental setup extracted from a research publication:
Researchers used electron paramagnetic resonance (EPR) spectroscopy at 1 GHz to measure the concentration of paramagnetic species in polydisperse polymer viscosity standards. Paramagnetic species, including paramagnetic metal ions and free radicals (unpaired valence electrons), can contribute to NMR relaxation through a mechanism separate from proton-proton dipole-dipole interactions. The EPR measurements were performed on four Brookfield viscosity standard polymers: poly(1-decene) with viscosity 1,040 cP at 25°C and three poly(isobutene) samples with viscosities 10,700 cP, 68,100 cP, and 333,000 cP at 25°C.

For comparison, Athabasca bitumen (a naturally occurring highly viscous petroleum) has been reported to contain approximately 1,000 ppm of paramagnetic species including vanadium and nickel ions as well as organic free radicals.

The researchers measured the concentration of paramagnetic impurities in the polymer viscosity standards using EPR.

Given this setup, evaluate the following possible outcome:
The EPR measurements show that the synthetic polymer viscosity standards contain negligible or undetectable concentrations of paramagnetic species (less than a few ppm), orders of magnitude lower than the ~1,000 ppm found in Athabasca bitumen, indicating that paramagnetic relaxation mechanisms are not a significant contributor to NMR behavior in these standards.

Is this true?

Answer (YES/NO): NO